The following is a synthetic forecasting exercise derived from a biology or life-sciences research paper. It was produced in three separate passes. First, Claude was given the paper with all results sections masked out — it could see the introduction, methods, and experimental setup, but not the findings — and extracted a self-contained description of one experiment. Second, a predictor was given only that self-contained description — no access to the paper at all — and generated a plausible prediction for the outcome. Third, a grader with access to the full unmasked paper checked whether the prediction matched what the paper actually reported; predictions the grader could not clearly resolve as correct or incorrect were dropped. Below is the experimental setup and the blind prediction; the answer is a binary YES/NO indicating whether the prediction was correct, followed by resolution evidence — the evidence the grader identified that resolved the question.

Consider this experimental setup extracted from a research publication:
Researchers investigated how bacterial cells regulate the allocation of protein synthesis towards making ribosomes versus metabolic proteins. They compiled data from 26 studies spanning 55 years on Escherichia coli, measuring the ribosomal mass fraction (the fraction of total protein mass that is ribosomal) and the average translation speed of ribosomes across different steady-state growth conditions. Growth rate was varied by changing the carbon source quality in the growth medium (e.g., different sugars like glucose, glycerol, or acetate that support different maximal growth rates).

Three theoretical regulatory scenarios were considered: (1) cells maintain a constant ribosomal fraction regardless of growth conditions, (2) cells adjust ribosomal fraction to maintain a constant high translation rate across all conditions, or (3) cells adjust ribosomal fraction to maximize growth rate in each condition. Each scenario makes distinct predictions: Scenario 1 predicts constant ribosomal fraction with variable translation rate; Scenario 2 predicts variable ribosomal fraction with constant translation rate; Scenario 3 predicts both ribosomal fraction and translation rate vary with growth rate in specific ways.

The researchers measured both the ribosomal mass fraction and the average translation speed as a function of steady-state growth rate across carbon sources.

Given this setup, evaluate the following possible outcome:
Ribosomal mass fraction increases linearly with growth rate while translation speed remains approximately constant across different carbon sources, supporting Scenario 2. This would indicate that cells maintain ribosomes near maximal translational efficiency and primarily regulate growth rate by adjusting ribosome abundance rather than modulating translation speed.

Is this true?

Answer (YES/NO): NO